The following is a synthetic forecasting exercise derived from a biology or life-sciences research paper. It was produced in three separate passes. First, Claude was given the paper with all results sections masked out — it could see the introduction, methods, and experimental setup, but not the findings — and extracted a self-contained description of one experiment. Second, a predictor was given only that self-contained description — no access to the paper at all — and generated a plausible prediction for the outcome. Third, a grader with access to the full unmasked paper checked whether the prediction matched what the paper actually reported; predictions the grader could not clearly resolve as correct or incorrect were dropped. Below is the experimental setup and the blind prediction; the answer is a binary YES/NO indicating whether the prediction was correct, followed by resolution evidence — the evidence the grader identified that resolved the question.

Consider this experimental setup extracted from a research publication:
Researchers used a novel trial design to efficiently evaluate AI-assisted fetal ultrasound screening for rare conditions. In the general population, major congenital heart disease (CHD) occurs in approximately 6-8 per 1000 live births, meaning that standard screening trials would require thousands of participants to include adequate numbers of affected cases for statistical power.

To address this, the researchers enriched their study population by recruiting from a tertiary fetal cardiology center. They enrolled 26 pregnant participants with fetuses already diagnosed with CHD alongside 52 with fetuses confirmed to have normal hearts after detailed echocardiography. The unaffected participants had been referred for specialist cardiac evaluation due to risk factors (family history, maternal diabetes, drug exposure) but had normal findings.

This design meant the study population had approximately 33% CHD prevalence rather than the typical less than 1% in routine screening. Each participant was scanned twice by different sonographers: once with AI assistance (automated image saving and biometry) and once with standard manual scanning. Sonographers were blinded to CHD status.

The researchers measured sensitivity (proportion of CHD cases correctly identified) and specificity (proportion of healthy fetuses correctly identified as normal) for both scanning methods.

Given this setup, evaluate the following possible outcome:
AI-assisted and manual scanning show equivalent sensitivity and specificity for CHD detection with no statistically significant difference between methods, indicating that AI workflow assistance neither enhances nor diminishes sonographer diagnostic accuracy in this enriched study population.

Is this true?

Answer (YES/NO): NO